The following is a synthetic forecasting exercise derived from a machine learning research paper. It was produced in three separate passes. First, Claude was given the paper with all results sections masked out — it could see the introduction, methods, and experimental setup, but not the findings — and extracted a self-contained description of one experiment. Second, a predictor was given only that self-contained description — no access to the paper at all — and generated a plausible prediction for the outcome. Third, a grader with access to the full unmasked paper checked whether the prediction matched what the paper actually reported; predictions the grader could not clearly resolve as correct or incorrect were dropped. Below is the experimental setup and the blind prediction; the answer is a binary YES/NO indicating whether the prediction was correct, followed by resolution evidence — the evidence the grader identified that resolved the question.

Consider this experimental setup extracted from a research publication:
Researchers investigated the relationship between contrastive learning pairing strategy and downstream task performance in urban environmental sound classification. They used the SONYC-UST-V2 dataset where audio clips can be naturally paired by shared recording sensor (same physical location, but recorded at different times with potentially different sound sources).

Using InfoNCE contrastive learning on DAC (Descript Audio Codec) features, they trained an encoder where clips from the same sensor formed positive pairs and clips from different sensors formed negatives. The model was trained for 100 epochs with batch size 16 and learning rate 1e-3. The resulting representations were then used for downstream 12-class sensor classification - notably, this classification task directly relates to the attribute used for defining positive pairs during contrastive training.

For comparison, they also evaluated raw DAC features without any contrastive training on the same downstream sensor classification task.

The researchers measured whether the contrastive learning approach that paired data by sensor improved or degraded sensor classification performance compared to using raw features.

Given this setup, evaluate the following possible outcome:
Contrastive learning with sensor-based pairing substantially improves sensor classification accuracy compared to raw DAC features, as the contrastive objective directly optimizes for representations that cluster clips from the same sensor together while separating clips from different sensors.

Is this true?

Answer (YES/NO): NO